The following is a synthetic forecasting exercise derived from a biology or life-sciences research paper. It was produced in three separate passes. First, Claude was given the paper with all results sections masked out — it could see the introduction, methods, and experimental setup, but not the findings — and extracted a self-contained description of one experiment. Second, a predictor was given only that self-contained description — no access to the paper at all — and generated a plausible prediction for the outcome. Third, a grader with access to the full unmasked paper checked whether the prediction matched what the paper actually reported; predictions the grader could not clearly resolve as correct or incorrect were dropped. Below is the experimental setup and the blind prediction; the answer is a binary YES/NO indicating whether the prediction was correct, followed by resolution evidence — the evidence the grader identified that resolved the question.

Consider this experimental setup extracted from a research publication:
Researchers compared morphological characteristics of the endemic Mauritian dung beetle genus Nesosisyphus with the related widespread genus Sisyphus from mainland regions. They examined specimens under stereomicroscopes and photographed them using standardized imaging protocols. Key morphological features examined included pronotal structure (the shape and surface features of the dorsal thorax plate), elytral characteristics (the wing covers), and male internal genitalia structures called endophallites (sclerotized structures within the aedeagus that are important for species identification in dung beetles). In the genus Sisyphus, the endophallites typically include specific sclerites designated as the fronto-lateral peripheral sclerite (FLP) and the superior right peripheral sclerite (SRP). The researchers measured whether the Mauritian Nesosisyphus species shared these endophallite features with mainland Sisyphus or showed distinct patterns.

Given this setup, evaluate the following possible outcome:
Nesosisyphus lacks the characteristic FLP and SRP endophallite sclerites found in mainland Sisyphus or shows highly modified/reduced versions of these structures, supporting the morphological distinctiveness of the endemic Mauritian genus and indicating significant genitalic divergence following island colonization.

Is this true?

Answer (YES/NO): YES